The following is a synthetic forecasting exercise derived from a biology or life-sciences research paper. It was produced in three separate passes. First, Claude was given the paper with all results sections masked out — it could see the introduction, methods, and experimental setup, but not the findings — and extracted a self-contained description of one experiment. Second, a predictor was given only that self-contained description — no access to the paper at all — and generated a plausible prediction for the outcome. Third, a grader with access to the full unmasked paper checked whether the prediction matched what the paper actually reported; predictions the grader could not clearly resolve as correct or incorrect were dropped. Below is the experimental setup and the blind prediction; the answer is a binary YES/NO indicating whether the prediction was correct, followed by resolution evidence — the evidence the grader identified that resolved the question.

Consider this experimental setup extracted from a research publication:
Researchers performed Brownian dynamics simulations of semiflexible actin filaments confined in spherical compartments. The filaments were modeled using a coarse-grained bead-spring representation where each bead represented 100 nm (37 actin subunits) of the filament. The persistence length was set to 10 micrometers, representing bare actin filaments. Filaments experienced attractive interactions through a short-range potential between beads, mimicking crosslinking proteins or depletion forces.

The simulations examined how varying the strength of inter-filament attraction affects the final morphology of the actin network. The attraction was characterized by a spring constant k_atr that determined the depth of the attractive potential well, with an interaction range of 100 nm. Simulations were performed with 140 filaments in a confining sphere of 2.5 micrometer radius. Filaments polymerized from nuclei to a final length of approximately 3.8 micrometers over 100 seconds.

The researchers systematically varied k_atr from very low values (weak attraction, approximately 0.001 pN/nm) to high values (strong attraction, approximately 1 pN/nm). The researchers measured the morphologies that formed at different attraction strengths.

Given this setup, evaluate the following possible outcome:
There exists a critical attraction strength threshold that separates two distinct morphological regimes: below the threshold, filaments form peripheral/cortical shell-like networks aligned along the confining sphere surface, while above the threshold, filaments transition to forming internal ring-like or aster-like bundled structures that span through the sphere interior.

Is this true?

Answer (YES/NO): NO